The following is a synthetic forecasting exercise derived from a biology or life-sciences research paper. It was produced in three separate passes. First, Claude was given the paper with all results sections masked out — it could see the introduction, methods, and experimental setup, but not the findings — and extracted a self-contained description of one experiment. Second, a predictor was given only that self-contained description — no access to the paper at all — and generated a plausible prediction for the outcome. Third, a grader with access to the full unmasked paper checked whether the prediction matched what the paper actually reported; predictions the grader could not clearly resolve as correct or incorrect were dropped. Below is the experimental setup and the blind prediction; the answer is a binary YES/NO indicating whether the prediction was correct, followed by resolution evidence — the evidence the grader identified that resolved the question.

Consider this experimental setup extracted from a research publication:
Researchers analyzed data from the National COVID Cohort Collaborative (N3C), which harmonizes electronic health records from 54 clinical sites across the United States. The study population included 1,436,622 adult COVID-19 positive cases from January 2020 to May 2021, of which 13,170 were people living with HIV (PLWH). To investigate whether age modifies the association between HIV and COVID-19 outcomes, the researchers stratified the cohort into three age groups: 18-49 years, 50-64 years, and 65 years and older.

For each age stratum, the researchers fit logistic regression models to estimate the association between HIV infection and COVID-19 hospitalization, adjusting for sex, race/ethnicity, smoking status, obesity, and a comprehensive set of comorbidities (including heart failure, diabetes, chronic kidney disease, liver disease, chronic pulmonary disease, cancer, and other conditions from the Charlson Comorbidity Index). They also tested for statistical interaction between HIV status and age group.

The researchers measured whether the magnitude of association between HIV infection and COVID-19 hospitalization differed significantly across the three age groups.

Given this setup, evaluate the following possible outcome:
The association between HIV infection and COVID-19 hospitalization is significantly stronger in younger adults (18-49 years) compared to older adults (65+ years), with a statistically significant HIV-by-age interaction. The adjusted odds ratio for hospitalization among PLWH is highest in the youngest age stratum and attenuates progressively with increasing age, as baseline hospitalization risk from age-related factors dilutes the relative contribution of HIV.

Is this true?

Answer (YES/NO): NO